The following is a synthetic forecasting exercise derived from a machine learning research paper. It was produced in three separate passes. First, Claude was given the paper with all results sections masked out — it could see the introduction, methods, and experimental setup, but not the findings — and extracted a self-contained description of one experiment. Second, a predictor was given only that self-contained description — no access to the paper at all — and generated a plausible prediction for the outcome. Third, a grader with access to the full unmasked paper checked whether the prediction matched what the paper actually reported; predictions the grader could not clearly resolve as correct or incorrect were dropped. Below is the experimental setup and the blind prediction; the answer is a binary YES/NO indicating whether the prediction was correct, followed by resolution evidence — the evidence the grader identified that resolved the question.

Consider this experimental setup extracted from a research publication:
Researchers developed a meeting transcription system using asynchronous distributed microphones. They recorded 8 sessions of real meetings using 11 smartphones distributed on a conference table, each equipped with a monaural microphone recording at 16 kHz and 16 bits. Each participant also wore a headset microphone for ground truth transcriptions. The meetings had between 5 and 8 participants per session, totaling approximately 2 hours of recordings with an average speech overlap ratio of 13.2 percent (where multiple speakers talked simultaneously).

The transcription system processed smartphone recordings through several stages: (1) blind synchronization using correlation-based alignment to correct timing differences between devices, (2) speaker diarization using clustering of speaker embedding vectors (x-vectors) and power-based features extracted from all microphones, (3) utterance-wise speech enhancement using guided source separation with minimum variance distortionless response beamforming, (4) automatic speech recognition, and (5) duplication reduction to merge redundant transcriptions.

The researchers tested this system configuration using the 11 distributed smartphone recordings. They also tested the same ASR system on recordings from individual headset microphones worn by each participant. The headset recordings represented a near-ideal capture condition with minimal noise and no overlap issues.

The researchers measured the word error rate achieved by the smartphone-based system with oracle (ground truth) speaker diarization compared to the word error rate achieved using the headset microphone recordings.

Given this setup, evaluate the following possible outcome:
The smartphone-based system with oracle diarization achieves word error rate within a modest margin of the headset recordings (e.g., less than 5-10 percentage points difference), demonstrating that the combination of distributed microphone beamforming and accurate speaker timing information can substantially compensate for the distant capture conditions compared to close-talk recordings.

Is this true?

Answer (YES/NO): YES